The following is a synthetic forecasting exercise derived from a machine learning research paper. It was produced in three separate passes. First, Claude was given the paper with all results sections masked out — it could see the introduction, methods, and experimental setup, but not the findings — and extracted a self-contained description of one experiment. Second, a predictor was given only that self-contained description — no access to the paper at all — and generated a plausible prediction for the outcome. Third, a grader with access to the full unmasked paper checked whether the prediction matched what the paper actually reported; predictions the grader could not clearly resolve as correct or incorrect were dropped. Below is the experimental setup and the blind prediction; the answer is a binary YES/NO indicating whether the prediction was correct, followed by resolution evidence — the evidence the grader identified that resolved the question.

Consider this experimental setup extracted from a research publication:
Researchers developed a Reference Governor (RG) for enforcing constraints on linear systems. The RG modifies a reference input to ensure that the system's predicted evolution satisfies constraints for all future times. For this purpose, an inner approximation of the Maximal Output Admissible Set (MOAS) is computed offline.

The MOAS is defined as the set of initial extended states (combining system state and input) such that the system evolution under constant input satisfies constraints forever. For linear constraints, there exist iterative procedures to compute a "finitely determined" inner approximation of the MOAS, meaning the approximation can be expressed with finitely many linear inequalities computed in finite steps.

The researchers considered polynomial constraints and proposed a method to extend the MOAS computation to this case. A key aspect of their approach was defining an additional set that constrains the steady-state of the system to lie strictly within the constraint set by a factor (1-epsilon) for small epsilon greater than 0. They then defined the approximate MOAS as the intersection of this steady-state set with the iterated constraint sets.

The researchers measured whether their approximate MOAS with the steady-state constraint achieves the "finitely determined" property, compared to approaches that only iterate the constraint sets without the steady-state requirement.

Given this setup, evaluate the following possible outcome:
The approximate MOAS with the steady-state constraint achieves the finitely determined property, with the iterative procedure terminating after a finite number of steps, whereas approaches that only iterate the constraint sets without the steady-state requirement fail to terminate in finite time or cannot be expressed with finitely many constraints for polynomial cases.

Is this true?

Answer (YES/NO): YES